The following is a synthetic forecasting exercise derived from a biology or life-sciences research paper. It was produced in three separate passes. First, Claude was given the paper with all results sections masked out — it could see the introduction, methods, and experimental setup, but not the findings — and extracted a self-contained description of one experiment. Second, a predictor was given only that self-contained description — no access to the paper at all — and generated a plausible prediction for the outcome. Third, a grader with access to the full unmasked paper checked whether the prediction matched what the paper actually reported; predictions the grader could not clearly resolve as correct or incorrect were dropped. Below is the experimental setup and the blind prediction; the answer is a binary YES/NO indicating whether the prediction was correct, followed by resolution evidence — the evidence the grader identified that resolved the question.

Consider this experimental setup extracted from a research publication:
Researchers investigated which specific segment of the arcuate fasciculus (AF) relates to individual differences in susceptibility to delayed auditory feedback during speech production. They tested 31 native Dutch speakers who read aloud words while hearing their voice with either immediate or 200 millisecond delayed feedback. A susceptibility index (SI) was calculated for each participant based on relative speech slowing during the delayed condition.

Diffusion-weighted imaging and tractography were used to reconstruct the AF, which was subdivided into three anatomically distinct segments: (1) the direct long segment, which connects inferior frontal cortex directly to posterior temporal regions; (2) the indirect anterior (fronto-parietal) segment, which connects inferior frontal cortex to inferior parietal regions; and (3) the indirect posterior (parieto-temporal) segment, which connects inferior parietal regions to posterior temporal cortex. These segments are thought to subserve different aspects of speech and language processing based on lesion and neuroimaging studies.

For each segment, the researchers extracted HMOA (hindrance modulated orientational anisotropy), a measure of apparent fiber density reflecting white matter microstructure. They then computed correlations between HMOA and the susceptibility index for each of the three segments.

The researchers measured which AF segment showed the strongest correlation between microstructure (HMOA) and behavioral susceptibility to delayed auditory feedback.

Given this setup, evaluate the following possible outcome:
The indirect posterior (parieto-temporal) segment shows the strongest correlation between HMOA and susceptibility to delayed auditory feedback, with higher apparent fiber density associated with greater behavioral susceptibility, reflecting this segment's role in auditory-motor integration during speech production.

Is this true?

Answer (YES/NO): NO